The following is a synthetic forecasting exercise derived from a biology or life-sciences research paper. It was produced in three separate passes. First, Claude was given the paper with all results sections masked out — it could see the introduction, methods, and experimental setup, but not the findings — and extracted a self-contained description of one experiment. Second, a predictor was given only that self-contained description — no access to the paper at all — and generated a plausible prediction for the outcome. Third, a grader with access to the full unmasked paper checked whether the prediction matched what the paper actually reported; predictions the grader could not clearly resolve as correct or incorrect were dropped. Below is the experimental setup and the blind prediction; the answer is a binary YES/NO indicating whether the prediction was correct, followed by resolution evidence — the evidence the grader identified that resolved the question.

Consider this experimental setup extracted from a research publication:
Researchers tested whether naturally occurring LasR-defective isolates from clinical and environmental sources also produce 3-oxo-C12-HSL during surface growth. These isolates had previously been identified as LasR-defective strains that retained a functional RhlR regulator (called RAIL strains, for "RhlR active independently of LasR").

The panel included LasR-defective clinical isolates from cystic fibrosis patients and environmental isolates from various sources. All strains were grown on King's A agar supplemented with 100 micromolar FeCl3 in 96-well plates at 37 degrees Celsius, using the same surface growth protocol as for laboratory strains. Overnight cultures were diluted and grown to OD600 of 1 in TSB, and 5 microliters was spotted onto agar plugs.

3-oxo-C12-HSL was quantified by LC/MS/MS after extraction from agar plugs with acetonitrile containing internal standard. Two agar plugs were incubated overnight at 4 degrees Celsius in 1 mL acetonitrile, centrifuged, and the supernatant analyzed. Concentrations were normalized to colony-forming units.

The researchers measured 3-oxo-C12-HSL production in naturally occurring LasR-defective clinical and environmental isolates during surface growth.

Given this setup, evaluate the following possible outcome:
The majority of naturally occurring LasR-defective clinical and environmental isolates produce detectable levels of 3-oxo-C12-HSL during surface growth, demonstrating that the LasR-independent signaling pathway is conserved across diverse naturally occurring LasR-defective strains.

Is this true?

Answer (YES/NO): YES